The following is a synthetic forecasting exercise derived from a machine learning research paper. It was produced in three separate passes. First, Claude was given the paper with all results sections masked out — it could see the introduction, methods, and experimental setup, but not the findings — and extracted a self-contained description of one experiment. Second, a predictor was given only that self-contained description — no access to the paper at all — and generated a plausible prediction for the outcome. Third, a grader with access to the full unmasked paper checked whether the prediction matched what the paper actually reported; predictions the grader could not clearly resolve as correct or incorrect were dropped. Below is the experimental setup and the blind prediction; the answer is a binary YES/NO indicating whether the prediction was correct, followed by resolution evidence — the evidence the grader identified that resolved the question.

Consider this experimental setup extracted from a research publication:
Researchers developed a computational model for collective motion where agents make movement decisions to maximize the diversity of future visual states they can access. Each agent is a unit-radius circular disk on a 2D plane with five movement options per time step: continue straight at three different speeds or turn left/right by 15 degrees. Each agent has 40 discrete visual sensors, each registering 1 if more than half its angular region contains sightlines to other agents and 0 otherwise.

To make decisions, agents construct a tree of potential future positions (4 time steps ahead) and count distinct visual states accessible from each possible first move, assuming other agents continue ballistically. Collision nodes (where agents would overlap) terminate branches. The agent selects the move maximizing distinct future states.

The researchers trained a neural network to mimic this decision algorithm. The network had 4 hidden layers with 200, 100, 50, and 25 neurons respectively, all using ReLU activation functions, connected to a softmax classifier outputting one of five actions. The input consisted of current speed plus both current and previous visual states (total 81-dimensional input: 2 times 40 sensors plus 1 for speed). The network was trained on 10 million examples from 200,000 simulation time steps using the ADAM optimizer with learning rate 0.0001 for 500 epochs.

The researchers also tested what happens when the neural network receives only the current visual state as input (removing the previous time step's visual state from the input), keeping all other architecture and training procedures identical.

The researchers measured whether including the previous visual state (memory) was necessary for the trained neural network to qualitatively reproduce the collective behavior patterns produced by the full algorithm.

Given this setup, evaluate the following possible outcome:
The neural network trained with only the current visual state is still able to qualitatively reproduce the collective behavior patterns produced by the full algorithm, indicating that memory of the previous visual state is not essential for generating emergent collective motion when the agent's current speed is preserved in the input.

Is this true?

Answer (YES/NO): NO